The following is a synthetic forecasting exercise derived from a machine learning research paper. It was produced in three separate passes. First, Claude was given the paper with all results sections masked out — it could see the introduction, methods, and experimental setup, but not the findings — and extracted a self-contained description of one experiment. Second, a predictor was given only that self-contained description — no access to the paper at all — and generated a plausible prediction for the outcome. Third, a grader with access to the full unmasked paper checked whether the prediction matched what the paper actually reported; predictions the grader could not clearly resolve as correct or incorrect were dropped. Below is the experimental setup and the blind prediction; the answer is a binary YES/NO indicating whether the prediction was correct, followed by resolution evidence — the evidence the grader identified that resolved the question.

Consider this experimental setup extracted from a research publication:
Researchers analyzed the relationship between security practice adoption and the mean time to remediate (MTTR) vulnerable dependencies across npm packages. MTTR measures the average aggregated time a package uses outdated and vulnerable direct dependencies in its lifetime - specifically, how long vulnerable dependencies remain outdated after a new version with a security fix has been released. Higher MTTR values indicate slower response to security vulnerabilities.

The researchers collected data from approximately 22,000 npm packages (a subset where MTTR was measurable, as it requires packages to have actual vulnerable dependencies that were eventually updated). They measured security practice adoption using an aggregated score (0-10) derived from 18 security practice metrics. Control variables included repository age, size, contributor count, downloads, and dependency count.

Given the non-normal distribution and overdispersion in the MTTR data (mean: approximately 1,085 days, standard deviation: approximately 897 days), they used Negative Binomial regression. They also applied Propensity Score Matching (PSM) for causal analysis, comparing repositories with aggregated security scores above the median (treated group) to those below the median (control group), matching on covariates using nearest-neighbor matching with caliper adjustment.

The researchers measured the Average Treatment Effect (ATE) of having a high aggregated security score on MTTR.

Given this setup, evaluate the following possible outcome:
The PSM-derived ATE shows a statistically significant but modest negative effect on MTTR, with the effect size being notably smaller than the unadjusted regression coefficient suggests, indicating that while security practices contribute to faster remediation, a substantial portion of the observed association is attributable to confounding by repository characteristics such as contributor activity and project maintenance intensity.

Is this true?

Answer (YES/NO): NO